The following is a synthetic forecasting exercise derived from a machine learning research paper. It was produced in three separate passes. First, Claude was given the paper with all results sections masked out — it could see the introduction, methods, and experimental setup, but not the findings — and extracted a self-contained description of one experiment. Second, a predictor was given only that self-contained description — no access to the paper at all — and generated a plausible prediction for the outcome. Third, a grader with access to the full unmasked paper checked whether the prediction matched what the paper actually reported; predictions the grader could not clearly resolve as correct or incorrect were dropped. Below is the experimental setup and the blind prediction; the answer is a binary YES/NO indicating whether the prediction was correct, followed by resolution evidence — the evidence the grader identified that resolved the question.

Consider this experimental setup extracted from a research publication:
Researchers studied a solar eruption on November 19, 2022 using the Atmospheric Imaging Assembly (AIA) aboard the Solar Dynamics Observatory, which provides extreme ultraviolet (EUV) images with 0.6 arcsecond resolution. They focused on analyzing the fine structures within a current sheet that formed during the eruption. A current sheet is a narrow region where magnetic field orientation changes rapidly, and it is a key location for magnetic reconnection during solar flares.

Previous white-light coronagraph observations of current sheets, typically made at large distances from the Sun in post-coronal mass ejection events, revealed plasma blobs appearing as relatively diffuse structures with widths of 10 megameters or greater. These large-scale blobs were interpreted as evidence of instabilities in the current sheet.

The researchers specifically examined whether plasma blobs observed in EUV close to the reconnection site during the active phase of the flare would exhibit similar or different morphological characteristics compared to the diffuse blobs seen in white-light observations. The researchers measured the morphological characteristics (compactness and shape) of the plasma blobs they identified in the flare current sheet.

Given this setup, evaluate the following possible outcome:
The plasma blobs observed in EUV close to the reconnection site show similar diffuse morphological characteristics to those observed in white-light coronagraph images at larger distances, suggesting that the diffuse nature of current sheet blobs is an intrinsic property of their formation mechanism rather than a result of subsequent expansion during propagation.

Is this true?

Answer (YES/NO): NO